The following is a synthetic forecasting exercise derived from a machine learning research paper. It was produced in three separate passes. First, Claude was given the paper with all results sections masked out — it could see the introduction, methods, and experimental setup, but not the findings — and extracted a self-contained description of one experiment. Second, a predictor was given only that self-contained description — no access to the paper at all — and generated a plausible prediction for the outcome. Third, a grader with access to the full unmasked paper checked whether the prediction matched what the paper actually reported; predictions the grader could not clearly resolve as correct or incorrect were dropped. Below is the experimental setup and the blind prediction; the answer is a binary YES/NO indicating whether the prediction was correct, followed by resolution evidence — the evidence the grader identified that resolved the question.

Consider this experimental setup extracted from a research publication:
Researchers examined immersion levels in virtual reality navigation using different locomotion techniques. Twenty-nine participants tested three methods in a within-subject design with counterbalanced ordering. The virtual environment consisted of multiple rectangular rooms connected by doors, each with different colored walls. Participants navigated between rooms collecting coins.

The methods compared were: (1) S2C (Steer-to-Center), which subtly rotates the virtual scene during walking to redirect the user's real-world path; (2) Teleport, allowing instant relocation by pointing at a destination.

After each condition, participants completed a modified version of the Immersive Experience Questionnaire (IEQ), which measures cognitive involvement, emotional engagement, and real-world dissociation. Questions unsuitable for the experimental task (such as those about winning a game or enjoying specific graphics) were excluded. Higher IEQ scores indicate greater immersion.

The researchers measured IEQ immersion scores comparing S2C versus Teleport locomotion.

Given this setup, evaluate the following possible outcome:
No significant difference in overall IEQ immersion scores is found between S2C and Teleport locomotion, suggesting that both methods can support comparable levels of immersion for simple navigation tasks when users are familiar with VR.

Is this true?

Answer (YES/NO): YES